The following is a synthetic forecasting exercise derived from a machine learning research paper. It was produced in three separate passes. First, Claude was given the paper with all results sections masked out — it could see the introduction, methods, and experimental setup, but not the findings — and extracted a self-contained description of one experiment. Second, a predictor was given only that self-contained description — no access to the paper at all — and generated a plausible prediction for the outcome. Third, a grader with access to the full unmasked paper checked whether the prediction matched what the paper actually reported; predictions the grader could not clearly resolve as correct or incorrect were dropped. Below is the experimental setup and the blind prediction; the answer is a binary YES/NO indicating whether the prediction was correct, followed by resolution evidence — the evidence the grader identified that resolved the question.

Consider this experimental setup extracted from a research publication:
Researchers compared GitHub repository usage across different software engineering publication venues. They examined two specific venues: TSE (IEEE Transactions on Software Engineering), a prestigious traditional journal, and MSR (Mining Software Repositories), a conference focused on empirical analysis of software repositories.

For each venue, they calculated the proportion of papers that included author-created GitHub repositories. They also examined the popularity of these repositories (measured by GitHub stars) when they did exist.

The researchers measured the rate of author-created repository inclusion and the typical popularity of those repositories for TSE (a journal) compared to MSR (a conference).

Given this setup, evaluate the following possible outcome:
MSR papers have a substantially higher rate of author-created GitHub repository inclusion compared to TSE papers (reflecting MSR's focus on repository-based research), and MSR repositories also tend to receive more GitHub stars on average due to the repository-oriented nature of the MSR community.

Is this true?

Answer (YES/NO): YES